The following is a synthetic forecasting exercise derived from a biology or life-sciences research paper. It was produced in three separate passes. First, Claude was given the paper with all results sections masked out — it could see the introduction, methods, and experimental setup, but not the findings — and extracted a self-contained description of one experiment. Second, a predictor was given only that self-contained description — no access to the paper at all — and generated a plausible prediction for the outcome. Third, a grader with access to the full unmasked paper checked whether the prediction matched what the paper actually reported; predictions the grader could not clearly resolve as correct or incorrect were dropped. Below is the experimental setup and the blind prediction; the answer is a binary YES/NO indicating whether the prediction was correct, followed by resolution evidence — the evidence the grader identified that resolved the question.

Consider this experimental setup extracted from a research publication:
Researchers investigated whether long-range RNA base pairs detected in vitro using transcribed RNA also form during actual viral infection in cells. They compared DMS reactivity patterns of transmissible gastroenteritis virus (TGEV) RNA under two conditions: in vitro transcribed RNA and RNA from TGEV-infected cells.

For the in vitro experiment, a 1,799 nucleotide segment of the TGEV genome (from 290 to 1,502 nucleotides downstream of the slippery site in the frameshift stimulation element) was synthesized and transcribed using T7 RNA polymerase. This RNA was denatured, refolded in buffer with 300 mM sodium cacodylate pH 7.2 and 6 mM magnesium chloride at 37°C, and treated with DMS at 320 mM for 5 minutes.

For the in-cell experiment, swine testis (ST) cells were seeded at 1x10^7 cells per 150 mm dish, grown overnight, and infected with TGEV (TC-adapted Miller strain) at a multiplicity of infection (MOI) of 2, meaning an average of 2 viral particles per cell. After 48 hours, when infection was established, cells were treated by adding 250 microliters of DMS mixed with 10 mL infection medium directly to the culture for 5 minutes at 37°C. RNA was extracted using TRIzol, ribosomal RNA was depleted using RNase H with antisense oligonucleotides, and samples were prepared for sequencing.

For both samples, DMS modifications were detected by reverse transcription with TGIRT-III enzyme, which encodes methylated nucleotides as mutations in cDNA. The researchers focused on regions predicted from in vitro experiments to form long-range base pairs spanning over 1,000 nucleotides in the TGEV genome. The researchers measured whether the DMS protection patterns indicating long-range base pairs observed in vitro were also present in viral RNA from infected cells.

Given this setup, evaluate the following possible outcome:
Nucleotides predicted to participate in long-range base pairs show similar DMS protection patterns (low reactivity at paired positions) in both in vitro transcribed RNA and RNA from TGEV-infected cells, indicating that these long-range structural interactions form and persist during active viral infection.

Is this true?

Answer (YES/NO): NO